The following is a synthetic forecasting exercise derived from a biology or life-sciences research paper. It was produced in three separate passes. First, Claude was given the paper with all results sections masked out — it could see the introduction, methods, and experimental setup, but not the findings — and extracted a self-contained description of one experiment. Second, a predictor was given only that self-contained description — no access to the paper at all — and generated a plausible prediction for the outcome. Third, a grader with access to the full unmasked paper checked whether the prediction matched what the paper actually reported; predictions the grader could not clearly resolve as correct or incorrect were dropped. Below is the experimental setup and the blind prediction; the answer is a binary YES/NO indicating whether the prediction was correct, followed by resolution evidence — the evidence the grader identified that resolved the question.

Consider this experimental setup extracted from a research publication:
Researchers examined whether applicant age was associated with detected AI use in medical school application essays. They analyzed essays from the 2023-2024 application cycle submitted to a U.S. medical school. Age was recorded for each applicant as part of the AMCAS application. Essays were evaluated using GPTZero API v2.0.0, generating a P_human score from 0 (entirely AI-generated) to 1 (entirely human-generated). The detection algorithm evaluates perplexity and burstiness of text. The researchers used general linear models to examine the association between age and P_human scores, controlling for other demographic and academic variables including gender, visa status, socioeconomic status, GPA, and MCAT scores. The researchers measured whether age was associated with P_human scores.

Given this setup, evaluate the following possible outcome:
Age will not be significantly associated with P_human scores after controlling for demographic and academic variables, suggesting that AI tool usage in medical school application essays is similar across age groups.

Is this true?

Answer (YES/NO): NO